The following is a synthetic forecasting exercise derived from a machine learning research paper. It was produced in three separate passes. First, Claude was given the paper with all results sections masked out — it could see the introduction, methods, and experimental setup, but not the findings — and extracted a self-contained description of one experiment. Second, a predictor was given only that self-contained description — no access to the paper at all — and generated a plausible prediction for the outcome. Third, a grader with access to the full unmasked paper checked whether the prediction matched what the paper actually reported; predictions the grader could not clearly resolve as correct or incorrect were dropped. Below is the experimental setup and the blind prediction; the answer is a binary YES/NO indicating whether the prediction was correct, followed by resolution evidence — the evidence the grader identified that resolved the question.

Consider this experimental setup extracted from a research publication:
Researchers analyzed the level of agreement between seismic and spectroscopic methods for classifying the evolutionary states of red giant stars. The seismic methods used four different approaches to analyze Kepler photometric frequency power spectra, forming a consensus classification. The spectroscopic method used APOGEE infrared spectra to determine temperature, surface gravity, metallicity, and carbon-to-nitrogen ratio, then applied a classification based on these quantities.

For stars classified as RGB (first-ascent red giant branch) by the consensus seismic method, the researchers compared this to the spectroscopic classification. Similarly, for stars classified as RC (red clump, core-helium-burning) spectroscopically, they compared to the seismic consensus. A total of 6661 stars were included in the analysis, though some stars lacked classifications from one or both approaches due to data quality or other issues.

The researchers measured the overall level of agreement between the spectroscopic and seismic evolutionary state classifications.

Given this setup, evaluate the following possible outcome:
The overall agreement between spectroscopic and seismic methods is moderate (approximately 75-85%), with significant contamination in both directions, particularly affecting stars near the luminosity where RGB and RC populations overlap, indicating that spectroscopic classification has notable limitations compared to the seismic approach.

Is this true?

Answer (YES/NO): NO